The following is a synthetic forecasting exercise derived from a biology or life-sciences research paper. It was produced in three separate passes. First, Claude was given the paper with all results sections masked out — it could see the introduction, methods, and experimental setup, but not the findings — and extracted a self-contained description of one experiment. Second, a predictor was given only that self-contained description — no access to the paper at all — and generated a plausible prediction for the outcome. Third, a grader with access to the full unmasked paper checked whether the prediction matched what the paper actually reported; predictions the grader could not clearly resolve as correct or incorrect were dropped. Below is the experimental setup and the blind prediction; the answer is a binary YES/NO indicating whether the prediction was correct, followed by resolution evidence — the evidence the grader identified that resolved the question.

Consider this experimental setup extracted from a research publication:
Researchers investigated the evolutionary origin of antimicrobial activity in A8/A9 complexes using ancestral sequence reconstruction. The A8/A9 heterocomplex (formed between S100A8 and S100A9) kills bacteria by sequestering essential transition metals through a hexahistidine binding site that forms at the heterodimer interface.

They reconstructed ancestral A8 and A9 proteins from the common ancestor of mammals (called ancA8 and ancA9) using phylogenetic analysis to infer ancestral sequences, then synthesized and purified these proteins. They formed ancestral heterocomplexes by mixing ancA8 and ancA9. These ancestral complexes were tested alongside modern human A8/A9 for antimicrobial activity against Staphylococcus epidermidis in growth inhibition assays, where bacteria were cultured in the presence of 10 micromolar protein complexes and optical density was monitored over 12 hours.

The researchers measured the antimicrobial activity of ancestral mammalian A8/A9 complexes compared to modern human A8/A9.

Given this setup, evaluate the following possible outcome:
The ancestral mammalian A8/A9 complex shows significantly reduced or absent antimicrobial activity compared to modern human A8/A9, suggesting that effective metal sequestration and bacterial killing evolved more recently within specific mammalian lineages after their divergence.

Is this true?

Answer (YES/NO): NO